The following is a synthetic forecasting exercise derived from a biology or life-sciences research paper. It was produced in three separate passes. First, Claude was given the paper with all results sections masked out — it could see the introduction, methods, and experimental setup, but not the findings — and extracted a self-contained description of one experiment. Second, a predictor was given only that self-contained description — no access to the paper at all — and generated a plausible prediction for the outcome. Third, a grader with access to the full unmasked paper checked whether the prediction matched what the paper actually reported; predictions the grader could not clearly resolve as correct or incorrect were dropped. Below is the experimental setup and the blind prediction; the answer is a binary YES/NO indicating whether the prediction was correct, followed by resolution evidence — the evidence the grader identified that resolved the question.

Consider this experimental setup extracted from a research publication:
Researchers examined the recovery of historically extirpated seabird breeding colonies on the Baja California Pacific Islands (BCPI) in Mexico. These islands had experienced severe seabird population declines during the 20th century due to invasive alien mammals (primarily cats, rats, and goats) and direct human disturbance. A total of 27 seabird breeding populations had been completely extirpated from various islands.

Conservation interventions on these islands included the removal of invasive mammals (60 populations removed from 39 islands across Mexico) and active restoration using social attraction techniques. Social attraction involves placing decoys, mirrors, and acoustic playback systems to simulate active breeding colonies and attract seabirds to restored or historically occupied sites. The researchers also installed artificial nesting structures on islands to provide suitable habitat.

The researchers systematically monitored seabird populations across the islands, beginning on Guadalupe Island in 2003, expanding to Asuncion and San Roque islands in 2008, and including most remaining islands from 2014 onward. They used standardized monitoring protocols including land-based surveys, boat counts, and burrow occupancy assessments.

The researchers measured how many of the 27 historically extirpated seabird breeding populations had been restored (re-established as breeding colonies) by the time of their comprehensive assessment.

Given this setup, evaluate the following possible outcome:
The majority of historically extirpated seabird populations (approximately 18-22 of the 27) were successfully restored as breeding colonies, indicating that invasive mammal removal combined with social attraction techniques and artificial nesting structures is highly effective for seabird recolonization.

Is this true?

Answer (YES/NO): NO